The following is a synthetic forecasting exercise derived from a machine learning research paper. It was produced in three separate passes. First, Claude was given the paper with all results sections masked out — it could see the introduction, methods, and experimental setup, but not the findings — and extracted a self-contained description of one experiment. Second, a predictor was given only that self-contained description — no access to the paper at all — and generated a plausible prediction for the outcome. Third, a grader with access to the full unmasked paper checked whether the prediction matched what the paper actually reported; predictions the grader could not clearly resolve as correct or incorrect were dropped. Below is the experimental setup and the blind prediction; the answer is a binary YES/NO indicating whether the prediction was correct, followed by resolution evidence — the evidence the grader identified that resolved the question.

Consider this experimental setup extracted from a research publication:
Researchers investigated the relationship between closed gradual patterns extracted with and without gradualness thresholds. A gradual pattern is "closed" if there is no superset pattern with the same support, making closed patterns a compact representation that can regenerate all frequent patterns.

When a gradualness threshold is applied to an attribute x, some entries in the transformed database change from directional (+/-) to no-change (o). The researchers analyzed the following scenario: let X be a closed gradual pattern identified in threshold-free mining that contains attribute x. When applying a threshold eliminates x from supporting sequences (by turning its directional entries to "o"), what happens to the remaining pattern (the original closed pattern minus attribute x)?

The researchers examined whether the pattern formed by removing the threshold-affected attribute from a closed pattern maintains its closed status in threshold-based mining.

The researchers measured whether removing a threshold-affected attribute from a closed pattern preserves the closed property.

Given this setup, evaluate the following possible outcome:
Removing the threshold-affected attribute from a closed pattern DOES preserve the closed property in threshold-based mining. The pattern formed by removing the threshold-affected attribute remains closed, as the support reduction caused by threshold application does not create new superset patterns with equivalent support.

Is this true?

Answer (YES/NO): YES